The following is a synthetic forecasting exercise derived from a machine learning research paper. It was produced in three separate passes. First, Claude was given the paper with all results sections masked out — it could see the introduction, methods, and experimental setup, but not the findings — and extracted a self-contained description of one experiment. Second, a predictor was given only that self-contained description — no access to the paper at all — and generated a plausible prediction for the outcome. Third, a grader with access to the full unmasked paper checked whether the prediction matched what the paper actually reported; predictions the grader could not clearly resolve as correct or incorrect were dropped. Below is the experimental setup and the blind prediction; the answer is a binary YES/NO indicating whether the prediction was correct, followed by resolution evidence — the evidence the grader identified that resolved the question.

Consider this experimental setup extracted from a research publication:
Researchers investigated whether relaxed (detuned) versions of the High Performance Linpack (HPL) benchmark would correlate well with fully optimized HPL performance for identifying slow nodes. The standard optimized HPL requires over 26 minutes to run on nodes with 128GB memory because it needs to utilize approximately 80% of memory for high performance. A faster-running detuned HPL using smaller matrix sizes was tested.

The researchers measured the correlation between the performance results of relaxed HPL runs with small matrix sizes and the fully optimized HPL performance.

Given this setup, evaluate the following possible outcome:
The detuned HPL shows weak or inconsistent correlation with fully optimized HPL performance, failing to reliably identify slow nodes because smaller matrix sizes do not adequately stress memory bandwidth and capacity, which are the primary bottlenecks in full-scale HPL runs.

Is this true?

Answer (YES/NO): NO